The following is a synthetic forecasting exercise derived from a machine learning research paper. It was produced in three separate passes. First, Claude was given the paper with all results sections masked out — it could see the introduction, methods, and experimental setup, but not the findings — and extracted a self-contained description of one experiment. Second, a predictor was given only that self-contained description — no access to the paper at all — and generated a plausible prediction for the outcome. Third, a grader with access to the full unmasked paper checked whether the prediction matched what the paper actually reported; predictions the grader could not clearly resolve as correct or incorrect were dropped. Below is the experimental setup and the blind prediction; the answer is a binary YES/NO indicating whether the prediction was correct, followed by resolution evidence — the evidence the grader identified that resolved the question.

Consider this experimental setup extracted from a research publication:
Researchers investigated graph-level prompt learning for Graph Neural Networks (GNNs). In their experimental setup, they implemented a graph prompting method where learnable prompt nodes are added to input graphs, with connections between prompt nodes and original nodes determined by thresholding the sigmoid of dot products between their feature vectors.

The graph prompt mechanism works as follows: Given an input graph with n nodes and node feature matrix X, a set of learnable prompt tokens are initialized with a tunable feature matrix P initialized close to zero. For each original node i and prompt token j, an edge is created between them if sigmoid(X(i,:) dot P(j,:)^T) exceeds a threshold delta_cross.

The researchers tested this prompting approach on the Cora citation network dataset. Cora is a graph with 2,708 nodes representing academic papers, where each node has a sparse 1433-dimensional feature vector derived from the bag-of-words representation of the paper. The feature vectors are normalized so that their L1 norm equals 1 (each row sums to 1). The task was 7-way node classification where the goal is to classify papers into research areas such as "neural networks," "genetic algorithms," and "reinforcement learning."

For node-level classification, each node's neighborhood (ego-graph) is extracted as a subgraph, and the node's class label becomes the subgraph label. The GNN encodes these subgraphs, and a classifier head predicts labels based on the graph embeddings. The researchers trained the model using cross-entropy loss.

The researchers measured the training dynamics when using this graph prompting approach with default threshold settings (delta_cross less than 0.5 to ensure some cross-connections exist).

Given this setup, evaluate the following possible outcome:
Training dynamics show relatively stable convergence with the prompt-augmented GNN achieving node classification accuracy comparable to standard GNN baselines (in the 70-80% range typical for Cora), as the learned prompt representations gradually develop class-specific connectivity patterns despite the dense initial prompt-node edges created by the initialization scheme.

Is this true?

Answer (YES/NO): NO